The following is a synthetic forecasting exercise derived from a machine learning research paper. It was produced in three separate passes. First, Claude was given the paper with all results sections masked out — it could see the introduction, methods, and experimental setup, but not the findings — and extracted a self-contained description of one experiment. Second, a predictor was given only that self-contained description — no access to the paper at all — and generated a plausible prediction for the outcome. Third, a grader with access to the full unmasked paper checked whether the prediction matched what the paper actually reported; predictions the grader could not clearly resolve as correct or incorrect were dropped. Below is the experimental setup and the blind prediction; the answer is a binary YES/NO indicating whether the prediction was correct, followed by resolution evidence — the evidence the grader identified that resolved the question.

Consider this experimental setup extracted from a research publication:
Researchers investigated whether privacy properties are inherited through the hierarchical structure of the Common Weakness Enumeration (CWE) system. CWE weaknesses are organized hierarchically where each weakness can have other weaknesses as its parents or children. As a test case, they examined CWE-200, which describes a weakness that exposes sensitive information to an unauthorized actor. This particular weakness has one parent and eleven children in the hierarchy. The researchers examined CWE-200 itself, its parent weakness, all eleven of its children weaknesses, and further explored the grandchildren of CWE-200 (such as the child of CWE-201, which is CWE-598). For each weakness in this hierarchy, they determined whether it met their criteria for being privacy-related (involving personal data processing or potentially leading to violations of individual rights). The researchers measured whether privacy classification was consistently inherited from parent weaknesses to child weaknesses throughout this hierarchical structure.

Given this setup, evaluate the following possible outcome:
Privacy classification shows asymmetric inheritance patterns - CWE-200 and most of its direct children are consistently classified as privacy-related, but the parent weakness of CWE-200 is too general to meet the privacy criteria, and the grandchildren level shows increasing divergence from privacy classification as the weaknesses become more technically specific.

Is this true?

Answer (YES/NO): NO